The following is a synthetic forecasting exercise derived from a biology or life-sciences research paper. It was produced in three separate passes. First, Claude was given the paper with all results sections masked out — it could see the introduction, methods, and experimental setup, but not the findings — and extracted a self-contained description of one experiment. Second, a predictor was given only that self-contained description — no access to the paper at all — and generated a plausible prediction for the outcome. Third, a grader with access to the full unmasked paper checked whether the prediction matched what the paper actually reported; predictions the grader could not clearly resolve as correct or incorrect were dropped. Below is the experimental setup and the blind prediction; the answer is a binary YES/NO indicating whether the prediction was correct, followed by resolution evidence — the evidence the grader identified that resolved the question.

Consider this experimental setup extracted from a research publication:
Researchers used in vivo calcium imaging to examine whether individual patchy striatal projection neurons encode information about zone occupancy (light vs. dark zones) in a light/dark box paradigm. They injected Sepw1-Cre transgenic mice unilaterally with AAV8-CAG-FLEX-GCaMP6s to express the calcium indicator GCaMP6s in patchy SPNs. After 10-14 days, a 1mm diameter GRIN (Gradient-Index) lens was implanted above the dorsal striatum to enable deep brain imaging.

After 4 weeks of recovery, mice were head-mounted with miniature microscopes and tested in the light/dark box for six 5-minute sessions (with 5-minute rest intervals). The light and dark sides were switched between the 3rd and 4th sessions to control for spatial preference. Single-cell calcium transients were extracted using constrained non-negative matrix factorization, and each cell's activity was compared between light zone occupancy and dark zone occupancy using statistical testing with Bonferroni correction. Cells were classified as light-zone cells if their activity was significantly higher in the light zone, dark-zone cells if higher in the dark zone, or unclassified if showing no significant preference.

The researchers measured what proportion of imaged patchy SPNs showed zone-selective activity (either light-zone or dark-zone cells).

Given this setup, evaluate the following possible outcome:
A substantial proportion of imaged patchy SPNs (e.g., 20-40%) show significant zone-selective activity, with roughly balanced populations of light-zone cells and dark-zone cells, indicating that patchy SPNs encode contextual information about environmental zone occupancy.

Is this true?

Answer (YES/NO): NO